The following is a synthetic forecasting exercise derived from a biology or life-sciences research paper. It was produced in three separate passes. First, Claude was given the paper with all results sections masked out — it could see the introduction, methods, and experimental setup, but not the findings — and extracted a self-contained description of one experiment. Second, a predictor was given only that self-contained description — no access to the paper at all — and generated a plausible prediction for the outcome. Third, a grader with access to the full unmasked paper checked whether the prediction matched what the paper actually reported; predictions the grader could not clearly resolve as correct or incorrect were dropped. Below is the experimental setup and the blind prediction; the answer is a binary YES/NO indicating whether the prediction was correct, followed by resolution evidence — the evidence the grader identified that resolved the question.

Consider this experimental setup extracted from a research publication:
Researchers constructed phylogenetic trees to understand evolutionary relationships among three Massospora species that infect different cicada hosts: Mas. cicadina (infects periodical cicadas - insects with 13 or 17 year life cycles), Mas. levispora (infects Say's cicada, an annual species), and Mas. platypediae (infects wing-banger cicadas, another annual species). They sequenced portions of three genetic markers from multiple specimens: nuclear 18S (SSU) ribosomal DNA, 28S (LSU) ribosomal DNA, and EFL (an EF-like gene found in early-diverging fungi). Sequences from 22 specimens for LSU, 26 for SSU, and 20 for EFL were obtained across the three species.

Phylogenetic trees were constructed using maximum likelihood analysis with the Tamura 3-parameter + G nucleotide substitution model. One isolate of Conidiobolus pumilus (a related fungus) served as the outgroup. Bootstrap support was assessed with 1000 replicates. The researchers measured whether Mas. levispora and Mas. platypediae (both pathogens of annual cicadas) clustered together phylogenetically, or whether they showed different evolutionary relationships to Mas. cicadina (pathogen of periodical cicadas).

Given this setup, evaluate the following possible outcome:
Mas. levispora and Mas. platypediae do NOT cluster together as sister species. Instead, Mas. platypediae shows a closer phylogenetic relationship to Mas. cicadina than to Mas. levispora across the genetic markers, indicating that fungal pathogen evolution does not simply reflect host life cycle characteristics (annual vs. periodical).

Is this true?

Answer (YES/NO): NO